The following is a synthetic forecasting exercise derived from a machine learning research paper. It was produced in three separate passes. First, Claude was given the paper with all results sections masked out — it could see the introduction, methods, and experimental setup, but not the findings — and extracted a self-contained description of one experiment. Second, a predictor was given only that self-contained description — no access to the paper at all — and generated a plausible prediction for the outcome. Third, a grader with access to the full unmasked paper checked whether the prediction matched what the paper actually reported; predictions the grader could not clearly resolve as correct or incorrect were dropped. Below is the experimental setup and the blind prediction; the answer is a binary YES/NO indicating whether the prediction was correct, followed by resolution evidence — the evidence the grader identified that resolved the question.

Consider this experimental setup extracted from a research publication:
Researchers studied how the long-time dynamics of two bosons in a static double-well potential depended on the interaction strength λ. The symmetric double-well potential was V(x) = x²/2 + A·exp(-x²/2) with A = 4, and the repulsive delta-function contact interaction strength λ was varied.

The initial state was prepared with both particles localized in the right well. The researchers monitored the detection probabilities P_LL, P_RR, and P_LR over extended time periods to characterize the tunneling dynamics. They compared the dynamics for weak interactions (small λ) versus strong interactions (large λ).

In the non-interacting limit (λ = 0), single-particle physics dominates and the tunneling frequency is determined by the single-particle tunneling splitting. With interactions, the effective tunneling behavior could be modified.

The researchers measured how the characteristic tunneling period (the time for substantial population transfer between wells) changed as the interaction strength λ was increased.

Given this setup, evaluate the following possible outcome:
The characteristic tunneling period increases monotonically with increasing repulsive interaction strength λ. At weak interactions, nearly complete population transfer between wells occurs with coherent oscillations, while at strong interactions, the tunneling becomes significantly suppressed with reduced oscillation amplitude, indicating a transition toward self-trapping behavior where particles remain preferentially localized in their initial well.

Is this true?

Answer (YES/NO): NO